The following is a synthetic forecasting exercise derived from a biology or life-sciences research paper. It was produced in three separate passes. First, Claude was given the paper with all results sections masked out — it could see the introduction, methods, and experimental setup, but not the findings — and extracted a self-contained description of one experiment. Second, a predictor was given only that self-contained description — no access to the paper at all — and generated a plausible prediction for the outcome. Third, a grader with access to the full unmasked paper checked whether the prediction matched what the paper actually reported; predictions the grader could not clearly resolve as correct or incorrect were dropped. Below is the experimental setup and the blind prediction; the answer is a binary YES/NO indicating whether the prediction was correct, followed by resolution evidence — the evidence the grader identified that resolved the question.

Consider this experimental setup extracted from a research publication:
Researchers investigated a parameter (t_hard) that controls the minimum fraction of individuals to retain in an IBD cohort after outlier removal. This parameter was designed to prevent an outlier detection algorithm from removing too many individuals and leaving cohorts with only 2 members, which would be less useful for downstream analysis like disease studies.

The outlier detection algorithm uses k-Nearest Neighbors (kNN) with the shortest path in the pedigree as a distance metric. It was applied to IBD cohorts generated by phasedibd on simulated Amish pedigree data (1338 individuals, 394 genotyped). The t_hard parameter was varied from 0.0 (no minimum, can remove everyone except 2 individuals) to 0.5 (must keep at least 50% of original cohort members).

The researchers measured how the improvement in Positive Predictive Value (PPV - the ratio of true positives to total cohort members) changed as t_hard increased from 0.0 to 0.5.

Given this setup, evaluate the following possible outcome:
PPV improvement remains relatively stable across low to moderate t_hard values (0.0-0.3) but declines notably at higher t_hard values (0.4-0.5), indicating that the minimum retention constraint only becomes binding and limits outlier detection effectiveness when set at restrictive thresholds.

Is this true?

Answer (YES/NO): NO